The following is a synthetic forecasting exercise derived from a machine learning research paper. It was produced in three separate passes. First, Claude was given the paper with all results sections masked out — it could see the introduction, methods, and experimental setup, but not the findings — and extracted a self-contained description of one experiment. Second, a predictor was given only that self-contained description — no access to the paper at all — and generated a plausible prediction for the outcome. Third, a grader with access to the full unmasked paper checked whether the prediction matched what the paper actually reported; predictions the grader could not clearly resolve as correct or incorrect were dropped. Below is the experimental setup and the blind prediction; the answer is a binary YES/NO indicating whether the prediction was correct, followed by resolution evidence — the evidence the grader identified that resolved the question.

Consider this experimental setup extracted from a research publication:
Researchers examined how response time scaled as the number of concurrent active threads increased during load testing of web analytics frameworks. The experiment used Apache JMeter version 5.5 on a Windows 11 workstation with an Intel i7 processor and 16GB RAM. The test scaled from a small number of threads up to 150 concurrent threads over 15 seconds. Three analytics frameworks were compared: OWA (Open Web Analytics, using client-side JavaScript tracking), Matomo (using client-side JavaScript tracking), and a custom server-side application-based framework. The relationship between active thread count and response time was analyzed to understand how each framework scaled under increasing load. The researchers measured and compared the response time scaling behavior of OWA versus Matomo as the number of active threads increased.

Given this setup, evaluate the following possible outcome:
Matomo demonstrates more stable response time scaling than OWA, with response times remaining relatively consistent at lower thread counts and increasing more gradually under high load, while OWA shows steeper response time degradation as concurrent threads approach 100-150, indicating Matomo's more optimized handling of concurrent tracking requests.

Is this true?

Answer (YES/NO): NO